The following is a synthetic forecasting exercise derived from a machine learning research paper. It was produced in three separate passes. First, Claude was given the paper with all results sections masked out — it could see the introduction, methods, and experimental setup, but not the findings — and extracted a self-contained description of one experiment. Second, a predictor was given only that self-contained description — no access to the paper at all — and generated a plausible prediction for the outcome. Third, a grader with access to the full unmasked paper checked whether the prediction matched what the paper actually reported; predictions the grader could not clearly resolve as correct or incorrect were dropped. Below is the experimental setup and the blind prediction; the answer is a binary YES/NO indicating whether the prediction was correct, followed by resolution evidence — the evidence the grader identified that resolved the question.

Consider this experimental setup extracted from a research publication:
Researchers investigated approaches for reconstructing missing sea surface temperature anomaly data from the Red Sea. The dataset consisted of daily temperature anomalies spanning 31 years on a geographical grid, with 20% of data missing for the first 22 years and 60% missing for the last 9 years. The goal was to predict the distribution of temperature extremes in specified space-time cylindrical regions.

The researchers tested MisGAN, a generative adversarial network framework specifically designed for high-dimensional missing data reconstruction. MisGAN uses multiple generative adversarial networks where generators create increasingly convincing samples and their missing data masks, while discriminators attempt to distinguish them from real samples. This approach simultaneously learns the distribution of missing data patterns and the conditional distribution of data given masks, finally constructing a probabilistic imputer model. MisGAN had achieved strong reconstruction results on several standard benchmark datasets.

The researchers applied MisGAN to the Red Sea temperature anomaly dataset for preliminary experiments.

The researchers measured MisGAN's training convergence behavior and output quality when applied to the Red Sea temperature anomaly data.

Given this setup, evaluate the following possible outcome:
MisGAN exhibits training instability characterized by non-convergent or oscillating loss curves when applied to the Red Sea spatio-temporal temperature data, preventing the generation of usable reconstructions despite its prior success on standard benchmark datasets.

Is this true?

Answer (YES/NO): YES